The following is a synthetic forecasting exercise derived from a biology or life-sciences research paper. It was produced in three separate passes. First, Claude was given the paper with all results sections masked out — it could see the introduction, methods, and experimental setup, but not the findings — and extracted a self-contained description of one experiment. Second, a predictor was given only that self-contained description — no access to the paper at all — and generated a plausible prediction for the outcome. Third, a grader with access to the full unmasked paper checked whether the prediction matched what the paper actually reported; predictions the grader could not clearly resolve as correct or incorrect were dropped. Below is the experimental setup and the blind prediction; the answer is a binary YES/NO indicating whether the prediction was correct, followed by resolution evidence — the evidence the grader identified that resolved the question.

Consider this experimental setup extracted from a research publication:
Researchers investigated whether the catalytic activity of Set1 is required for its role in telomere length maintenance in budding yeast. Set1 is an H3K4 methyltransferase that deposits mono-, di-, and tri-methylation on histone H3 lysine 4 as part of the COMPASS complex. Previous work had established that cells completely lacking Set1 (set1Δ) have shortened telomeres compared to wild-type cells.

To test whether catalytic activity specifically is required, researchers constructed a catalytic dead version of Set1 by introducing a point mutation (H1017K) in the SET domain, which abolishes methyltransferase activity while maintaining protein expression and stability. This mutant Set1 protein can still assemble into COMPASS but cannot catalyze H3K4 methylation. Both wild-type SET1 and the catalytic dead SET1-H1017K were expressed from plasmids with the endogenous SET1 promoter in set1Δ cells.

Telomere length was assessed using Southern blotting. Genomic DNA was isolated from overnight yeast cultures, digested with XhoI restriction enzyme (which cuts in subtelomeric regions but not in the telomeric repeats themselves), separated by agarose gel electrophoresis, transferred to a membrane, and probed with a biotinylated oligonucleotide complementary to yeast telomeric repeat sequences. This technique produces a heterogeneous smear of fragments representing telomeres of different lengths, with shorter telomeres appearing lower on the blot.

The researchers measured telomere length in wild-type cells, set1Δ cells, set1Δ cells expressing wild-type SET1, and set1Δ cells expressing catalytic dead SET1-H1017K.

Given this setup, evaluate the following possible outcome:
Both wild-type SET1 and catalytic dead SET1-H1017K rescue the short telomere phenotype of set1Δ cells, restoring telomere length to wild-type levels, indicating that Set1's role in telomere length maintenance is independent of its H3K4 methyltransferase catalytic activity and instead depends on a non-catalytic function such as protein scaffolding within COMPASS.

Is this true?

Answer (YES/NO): NO